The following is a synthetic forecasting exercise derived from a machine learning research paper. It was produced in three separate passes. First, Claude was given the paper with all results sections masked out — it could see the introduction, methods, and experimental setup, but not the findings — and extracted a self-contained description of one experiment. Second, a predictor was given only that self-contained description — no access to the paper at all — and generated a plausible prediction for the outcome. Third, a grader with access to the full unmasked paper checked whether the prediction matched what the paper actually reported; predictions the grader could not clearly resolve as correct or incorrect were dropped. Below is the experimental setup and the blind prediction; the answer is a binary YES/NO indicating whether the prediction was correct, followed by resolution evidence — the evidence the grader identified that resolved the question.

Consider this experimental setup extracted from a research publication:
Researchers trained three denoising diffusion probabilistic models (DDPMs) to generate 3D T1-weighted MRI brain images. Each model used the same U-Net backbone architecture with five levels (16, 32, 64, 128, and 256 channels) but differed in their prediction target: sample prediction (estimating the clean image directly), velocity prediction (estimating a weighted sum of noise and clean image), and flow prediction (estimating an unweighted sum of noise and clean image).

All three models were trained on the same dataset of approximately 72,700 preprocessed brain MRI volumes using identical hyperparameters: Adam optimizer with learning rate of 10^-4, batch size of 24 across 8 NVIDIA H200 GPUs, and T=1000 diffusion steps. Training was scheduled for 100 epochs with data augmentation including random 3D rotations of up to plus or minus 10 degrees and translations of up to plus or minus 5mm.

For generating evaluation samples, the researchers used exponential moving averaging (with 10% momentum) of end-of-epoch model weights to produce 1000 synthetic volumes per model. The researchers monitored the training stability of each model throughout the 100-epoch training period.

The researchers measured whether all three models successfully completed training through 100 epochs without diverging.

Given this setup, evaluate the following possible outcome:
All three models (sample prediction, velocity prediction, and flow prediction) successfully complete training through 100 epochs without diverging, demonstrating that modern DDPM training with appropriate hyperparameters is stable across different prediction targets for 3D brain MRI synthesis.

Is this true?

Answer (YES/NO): NO